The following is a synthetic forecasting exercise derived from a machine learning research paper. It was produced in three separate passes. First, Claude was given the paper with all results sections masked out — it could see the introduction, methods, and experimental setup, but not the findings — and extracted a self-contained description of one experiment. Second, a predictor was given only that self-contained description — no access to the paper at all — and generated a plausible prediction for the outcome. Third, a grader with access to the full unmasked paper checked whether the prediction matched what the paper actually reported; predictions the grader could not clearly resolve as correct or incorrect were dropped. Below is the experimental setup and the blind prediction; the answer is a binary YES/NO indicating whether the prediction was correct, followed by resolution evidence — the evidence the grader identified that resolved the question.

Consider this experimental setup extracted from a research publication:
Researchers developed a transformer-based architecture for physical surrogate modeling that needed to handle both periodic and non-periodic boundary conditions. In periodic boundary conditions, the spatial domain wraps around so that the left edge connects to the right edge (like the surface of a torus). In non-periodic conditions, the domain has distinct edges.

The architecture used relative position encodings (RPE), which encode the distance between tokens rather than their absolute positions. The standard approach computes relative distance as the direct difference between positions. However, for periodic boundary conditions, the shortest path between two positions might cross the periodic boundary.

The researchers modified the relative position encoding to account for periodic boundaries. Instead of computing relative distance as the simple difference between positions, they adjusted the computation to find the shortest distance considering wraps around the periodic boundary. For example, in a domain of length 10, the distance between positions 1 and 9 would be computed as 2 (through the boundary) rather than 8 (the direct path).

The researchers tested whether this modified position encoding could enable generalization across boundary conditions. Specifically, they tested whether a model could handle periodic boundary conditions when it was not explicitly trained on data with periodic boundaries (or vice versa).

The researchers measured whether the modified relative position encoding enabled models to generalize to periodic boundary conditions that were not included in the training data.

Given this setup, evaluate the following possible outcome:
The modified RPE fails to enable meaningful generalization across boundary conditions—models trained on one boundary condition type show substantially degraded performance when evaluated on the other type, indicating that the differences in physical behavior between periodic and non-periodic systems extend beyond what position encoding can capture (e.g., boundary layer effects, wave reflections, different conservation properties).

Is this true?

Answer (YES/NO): NO